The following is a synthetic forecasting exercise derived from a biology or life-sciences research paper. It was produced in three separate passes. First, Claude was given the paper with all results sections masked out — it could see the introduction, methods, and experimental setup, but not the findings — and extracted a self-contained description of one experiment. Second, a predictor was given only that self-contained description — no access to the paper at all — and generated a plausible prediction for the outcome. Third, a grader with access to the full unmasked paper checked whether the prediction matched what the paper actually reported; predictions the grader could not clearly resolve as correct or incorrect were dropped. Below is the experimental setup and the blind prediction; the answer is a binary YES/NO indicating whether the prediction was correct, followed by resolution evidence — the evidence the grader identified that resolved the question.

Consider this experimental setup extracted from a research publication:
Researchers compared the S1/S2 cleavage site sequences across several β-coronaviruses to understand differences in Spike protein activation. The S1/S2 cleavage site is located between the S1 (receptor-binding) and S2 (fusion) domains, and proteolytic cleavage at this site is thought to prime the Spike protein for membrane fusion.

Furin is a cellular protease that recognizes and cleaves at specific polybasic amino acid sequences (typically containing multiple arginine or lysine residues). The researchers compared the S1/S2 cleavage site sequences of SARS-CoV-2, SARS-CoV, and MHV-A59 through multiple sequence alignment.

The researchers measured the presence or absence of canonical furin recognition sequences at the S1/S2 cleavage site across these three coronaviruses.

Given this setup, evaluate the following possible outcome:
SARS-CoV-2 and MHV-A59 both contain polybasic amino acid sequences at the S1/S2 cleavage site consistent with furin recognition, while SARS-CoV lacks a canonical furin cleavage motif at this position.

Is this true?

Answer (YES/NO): YES